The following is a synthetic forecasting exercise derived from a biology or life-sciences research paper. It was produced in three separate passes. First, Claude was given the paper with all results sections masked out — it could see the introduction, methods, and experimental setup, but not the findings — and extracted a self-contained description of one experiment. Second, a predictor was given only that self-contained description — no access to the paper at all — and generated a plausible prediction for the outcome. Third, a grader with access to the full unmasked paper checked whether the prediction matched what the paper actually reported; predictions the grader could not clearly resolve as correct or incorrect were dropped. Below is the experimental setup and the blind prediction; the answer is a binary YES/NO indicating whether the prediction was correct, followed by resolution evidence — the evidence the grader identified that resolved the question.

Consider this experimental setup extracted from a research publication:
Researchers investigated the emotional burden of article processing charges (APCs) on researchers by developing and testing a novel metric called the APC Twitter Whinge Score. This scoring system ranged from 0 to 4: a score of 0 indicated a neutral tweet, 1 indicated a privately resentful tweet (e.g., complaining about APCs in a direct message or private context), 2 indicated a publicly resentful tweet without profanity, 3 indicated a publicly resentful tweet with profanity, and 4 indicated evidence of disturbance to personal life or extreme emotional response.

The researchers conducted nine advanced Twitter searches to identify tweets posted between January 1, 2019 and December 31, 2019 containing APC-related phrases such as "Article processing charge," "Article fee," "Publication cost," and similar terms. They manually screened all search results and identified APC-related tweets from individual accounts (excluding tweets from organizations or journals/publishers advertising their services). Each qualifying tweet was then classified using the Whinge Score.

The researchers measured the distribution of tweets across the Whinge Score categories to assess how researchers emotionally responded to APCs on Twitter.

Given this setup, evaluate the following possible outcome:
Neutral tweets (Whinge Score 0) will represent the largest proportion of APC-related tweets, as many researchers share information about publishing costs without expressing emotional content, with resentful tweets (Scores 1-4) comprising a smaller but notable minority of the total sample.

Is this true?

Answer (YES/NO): NO